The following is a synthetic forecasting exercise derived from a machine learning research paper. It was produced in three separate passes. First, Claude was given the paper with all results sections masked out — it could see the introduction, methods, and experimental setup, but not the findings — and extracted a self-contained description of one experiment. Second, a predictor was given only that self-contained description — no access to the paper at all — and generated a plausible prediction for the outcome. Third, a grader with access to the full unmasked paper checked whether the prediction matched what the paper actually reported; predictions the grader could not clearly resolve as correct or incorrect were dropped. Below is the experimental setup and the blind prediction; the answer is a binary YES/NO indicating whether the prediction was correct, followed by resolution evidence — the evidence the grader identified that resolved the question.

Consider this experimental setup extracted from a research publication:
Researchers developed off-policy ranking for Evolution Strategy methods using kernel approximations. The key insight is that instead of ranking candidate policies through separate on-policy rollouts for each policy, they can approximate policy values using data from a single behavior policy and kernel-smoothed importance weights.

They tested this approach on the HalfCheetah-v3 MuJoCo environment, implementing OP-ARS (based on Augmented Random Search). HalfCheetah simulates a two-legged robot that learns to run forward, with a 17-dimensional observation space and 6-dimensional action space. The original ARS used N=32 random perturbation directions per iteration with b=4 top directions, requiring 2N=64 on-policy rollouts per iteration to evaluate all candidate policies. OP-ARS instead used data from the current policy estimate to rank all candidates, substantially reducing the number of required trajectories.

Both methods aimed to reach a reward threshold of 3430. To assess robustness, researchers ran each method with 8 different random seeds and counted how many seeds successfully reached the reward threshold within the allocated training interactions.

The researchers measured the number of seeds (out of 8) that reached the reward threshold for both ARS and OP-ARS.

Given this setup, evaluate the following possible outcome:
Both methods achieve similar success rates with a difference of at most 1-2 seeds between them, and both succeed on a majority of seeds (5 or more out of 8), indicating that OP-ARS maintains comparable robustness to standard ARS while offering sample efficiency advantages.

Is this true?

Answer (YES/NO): YES